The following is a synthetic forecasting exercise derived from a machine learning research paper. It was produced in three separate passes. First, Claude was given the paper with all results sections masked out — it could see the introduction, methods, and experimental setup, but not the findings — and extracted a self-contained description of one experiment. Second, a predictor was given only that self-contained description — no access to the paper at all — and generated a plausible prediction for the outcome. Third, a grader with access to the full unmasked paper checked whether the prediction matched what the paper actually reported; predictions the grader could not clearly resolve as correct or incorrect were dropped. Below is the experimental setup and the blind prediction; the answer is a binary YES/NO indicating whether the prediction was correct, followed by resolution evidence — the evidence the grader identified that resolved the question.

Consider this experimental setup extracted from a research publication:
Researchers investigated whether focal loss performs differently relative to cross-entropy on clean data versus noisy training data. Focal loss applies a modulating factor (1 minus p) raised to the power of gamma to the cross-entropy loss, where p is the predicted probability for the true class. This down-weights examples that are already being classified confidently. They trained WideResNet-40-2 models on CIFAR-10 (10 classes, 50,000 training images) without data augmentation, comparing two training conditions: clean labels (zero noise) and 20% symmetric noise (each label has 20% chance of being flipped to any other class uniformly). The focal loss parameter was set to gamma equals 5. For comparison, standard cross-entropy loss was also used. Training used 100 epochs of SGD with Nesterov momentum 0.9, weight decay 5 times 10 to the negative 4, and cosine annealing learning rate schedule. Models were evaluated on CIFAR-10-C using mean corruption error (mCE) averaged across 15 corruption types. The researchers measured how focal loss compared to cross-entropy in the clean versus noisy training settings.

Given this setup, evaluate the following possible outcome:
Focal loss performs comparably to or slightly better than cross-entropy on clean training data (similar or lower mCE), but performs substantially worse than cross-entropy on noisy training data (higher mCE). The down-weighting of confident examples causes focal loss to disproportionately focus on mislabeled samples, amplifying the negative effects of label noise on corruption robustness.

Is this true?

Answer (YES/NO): NO